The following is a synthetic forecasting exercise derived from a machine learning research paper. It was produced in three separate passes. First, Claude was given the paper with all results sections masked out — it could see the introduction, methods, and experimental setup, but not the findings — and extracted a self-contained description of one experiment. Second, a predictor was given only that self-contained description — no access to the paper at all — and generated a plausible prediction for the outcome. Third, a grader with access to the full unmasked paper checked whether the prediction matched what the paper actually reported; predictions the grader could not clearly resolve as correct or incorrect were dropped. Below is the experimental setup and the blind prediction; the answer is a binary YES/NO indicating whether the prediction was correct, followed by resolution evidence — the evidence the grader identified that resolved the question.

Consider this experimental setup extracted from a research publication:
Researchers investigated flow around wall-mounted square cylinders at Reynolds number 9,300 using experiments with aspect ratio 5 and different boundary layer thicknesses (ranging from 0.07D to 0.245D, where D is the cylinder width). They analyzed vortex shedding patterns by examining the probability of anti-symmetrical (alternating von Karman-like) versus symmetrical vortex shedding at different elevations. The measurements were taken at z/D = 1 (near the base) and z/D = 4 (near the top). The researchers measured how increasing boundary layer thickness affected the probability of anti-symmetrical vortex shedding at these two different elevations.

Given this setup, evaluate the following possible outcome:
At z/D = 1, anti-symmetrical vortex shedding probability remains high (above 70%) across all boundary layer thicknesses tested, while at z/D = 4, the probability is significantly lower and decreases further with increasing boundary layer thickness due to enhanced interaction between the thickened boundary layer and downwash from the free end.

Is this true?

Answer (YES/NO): NO